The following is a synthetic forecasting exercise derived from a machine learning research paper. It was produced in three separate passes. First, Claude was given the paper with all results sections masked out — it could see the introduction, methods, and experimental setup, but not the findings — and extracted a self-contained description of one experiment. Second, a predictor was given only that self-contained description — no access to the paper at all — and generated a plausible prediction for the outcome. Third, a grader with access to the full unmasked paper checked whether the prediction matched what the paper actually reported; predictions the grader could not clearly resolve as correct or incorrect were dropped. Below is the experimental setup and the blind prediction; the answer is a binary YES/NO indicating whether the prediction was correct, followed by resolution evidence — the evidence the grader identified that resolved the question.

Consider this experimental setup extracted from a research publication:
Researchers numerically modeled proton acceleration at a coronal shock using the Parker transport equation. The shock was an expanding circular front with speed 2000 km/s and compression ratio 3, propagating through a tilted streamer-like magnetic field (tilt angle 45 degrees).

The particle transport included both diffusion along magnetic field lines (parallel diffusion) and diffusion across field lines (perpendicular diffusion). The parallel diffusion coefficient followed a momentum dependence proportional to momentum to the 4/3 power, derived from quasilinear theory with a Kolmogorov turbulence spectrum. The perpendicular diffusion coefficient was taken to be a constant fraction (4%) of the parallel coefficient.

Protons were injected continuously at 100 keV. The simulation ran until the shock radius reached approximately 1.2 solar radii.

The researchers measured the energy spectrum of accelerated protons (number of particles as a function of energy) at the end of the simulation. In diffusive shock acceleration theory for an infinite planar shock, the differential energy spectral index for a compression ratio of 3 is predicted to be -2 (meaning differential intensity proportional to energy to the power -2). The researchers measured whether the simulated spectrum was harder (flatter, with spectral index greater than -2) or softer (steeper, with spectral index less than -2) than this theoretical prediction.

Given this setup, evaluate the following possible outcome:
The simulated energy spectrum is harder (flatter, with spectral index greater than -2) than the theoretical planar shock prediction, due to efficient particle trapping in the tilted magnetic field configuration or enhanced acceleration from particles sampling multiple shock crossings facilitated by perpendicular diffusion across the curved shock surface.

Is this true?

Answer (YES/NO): NO